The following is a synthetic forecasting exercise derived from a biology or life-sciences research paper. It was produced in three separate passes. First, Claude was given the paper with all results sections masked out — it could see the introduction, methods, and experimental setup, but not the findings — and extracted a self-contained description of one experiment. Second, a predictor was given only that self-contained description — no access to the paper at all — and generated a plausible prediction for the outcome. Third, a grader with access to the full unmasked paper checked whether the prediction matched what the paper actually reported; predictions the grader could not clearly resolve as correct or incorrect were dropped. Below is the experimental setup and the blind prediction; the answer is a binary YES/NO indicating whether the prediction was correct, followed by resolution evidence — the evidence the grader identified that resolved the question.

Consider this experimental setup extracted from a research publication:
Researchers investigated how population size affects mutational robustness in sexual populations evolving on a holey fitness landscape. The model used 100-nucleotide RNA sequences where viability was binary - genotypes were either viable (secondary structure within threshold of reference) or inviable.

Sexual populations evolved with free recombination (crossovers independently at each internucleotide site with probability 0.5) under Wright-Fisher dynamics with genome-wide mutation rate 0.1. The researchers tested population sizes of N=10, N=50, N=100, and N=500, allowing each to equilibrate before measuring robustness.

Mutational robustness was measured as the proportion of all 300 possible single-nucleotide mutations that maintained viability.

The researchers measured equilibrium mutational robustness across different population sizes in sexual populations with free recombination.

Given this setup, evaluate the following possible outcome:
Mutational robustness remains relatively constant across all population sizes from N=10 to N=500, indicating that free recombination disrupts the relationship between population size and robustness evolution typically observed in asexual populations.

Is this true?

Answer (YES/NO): NO